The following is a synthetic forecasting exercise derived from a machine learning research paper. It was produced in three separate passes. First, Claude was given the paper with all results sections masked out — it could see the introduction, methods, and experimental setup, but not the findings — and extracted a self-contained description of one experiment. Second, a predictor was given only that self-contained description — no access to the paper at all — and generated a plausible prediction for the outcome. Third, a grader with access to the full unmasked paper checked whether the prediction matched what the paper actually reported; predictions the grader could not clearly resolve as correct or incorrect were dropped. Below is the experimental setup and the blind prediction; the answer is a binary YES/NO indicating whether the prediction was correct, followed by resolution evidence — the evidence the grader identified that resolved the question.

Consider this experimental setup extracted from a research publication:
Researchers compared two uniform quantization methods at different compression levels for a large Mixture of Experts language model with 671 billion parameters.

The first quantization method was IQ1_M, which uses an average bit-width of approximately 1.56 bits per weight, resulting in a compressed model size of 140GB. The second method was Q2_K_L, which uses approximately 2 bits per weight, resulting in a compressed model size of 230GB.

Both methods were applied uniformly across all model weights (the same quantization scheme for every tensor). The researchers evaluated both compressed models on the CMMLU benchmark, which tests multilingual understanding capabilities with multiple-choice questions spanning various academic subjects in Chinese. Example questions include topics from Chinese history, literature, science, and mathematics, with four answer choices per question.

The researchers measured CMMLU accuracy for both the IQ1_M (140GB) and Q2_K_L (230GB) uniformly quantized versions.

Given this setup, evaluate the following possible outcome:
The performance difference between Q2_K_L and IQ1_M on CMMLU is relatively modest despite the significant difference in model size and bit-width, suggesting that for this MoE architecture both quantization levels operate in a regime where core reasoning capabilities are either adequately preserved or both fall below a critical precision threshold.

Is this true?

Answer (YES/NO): NO